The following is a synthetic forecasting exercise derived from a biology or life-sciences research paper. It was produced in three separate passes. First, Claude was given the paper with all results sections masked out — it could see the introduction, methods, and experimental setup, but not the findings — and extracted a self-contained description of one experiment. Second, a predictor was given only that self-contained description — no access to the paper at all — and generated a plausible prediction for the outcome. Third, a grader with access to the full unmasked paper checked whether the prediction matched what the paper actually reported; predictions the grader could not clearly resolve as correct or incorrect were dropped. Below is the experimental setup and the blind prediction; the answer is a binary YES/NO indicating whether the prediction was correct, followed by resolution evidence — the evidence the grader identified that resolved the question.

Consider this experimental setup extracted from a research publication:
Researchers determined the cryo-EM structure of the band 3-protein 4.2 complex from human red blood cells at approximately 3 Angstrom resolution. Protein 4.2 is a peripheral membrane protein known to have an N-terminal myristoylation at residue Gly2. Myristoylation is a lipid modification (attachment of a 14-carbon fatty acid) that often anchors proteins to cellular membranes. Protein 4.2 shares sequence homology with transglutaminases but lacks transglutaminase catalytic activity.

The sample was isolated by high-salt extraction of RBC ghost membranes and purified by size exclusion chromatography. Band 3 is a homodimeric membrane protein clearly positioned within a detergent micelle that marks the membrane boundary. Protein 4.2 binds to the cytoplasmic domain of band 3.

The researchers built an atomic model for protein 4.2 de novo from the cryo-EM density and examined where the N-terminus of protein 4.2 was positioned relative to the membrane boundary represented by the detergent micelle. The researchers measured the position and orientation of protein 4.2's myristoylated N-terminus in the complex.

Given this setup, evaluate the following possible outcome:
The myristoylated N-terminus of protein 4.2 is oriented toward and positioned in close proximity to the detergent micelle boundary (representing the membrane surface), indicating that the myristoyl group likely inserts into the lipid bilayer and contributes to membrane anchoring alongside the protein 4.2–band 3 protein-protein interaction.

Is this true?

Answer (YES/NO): YES